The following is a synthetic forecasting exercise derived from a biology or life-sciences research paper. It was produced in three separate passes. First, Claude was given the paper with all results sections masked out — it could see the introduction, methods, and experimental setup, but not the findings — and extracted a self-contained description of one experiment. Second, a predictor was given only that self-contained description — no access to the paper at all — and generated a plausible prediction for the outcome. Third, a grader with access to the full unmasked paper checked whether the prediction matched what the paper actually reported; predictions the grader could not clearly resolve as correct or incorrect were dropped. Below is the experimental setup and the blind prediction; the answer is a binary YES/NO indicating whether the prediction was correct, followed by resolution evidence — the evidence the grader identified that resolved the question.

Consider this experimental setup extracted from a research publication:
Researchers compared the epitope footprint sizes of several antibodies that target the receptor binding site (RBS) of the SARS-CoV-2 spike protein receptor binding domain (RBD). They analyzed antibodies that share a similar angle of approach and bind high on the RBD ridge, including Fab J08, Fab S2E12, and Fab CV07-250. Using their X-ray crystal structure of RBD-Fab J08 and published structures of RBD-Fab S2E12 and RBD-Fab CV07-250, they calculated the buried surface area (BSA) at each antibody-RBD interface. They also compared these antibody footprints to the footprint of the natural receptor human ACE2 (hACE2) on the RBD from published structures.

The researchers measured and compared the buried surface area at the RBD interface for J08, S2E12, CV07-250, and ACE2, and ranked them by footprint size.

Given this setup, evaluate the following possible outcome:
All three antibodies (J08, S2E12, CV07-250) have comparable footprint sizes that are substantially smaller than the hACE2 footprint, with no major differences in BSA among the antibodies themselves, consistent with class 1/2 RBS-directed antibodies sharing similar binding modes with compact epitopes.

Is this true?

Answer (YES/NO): NO